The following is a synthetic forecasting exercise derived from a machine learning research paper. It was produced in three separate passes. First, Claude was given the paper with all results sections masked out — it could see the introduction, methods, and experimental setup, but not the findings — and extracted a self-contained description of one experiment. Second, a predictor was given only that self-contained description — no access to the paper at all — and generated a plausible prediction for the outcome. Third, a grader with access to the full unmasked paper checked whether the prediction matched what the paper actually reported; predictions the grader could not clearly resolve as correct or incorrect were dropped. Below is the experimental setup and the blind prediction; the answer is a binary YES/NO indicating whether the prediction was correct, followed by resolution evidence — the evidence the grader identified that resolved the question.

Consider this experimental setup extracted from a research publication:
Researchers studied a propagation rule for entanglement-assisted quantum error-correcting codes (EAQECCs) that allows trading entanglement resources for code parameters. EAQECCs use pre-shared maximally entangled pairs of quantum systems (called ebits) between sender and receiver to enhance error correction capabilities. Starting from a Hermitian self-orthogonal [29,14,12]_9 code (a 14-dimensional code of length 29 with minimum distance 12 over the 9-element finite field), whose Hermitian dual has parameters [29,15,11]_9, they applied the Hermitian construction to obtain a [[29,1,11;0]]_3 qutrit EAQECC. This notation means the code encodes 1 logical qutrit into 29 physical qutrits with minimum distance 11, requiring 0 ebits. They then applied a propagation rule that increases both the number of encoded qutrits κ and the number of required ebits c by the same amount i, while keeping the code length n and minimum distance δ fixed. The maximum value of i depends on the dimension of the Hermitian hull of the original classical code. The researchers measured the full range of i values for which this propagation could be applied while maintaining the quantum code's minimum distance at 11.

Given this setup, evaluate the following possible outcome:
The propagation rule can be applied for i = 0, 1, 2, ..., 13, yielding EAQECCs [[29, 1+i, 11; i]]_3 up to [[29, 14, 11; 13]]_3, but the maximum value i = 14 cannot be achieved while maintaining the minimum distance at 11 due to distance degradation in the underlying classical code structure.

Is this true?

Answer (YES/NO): NO